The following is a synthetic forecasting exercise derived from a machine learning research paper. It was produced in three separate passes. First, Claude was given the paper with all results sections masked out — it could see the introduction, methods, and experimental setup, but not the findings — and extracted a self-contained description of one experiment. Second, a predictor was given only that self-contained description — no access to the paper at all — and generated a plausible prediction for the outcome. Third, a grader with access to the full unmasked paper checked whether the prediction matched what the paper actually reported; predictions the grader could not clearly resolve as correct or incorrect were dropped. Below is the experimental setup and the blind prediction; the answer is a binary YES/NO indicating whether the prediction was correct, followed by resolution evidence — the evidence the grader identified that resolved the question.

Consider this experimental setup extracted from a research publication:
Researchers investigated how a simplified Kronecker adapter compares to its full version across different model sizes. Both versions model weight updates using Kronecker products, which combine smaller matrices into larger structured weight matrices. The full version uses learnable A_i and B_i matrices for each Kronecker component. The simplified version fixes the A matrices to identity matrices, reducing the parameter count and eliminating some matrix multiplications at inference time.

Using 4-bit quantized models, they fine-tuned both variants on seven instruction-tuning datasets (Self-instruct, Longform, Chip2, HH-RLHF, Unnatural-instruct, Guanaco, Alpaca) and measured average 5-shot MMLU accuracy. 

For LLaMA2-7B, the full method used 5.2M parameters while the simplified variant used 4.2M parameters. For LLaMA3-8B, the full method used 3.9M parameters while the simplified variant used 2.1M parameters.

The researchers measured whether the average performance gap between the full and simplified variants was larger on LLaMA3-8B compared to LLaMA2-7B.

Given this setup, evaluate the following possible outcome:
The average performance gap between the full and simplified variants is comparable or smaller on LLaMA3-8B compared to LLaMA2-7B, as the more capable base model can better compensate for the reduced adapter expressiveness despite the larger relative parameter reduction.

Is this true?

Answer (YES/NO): NO